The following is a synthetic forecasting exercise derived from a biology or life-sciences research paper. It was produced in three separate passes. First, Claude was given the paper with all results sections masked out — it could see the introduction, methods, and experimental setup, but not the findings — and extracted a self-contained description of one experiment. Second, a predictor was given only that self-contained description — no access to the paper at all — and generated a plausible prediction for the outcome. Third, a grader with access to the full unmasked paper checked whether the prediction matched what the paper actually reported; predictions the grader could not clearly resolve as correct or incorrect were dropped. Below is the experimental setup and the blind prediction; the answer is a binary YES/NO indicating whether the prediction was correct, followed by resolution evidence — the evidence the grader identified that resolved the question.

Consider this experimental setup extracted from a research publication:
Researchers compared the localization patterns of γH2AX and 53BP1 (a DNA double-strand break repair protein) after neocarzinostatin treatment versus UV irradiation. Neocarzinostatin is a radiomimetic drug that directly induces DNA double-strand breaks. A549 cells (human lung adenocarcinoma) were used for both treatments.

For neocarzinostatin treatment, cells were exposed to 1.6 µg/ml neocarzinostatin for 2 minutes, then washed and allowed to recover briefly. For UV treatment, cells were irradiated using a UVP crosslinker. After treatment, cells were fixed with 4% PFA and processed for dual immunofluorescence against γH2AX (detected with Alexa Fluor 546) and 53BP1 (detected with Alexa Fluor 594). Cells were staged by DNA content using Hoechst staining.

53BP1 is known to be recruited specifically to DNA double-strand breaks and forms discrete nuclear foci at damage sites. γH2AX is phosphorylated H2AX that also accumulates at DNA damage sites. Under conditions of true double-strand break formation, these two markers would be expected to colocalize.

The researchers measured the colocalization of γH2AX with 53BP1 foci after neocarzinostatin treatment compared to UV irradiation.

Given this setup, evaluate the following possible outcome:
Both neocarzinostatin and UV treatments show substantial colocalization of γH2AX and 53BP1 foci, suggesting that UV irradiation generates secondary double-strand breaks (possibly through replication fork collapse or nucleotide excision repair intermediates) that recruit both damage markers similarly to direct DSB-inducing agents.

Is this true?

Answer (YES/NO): NO